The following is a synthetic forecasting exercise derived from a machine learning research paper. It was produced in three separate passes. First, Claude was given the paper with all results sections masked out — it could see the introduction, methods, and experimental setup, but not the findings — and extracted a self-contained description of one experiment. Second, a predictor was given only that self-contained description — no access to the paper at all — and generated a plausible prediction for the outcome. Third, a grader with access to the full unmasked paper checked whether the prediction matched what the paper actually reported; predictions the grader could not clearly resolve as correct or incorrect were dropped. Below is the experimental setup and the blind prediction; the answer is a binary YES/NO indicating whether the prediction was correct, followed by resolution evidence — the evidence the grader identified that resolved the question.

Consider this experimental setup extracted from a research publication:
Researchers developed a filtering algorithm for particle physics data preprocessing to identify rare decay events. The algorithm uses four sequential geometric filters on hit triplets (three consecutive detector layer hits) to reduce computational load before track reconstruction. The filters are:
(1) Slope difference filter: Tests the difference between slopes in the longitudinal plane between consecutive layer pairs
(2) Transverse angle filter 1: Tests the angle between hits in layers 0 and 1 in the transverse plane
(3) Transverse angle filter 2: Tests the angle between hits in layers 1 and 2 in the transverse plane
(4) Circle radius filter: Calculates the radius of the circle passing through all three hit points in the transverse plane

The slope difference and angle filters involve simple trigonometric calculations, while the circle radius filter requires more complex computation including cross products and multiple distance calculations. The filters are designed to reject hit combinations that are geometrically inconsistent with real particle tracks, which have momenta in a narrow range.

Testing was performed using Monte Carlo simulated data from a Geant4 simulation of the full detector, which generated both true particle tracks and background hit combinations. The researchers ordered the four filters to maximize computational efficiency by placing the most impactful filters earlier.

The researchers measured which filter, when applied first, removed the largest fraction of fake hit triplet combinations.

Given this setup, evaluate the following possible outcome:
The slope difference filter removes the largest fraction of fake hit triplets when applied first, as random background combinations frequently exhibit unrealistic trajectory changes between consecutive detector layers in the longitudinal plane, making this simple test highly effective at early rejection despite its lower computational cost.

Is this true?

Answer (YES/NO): YES